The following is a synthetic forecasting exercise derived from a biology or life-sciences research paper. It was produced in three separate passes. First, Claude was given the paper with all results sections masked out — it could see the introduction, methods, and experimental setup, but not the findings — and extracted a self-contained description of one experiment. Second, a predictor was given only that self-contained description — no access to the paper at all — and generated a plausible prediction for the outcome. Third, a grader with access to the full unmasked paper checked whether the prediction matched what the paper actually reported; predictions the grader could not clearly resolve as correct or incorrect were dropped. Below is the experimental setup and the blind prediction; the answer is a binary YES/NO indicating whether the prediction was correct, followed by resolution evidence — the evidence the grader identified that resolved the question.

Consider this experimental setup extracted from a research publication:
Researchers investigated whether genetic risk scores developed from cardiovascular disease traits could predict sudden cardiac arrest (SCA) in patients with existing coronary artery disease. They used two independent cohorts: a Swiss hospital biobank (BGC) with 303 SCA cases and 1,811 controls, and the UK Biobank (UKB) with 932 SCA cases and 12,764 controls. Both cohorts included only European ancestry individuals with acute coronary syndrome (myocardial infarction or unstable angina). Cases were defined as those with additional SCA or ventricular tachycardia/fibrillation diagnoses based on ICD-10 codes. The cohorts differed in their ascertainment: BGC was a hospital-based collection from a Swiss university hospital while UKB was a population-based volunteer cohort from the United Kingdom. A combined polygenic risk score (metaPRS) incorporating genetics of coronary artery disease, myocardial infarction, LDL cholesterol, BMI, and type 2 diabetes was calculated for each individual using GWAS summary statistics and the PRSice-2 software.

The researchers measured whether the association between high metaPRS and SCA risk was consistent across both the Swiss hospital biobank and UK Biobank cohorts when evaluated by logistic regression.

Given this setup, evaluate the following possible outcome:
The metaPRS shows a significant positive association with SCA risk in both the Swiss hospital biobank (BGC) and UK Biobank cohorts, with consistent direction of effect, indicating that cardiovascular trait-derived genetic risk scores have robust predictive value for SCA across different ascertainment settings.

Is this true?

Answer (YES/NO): YES